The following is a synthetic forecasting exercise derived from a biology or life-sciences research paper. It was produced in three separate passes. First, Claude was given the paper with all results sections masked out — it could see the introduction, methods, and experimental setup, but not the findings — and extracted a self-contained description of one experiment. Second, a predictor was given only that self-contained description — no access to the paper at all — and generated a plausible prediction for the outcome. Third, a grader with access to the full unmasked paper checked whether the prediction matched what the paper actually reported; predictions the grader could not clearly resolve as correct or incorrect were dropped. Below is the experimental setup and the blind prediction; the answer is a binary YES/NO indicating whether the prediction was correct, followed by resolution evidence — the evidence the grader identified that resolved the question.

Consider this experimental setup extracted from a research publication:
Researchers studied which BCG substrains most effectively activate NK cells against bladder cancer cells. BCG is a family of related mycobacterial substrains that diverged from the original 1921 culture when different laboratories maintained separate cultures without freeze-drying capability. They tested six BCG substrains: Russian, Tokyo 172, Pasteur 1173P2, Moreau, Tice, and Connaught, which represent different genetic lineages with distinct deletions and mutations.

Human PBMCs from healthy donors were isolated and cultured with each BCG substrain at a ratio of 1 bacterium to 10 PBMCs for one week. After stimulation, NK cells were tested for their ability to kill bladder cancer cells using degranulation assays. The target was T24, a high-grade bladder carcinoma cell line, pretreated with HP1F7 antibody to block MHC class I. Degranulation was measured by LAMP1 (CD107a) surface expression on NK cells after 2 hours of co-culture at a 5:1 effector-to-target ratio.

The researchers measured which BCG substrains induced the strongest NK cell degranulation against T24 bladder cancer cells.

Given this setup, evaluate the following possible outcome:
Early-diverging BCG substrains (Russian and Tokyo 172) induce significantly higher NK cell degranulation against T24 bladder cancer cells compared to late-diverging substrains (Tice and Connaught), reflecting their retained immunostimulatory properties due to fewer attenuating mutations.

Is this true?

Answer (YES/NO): NO